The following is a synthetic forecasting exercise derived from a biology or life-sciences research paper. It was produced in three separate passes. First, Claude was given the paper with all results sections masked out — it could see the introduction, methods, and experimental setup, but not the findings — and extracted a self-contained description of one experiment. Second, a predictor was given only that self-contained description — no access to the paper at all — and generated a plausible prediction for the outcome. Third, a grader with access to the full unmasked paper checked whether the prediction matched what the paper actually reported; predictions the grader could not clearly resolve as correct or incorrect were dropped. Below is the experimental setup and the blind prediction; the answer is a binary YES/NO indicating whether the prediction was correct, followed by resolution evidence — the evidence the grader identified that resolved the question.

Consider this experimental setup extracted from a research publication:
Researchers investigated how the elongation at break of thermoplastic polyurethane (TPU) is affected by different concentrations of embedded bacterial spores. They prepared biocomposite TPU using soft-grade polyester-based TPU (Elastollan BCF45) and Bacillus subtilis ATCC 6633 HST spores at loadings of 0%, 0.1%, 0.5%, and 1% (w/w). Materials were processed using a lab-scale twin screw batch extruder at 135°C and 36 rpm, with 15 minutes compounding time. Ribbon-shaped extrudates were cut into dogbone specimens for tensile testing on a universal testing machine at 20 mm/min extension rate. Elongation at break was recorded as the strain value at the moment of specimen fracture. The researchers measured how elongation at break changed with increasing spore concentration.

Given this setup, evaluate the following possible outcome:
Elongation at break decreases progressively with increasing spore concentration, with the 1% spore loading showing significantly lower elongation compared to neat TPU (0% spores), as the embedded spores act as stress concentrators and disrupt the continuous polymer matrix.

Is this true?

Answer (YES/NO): NO